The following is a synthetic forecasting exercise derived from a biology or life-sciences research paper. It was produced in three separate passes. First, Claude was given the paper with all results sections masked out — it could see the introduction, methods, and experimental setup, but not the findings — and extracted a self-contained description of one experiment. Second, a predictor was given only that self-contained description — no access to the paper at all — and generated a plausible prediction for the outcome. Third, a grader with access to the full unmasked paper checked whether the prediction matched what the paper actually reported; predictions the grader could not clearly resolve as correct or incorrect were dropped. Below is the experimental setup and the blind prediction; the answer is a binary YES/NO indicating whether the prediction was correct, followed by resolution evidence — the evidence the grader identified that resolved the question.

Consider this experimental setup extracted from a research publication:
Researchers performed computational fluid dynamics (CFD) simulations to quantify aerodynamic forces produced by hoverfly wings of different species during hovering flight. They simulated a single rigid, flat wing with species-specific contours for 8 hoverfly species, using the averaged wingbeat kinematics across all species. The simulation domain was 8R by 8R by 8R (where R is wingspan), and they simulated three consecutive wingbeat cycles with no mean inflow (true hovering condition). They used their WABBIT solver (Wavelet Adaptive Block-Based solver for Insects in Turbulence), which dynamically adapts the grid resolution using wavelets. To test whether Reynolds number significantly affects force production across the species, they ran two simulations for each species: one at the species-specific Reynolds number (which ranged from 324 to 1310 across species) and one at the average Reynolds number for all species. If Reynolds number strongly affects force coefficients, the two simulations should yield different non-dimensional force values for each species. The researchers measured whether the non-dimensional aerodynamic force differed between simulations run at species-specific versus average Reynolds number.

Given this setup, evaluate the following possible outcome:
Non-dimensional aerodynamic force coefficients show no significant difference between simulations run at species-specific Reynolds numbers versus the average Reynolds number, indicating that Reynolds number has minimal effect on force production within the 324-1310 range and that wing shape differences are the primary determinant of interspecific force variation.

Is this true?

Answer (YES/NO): YES